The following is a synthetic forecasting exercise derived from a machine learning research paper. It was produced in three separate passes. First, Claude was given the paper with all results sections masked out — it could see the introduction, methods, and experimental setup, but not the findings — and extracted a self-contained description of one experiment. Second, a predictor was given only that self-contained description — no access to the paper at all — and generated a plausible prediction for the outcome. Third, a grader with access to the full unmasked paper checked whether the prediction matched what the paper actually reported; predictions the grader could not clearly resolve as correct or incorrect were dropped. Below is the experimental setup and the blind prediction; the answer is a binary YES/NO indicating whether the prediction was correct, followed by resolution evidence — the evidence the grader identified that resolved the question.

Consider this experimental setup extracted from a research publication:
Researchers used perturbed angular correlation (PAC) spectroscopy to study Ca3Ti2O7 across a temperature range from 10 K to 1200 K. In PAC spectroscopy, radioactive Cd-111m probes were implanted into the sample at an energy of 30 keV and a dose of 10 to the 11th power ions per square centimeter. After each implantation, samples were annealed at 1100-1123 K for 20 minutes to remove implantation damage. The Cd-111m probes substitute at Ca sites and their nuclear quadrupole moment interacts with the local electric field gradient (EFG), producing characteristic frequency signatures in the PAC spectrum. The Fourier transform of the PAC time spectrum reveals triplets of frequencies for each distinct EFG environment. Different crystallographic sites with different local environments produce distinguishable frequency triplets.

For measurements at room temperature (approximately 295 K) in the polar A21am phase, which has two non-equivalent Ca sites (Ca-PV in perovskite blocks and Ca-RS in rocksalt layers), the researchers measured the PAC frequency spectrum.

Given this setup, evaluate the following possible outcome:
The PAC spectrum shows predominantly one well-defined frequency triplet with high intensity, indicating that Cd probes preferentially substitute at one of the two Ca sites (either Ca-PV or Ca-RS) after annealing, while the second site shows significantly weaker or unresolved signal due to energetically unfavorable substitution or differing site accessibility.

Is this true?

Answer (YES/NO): NO